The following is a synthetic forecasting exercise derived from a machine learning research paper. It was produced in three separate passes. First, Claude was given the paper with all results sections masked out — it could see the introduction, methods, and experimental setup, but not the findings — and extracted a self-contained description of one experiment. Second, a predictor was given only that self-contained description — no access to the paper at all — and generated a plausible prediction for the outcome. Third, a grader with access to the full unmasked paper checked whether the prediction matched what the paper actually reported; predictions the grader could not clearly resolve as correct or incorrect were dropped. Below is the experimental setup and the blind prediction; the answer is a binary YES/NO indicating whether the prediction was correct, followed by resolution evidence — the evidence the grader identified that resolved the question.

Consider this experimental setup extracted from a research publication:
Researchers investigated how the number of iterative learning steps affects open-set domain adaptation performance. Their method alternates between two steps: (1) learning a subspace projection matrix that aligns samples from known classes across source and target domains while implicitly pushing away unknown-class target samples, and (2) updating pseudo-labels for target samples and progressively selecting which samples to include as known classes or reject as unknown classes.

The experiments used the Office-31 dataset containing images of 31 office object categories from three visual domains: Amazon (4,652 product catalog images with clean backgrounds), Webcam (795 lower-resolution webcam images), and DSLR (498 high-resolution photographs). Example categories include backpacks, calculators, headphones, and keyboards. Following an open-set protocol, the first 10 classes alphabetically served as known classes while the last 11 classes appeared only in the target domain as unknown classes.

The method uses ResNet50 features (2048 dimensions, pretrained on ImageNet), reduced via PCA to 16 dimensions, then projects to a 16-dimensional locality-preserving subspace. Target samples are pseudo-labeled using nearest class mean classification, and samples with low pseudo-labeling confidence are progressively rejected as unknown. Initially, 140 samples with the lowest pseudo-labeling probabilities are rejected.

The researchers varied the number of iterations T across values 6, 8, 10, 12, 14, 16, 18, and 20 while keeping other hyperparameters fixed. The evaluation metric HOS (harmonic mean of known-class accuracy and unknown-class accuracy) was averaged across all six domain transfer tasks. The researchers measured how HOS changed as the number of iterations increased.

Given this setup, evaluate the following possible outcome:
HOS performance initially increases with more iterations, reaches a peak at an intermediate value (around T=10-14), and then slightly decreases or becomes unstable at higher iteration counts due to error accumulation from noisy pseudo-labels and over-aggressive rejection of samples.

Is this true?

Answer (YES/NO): NO